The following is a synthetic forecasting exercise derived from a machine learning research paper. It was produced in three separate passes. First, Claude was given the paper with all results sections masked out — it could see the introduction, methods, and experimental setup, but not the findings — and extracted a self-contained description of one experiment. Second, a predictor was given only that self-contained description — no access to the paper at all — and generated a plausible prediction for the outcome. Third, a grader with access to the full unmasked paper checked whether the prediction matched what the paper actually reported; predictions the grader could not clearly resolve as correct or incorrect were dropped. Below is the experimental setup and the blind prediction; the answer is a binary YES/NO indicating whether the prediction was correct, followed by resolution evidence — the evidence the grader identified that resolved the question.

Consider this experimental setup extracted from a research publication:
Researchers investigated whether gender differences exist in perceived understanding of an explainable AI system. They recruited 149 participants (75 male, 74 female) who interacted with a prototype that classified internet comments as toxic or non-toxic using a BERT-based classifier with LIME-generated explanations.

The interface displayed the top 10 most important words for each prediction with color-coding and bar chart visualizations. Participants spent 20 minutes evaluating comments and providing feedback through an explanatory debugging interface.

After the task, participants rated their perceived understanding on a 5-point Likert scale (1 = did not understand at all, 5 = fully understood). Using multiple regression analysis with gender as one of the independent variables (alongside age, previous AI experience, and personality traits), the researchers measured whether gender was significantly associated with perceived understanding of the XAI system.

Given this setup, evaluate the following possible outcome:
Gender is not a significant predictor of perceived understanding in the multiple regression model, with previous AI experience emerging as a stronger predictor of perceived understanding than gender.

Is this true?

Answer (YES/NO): NO